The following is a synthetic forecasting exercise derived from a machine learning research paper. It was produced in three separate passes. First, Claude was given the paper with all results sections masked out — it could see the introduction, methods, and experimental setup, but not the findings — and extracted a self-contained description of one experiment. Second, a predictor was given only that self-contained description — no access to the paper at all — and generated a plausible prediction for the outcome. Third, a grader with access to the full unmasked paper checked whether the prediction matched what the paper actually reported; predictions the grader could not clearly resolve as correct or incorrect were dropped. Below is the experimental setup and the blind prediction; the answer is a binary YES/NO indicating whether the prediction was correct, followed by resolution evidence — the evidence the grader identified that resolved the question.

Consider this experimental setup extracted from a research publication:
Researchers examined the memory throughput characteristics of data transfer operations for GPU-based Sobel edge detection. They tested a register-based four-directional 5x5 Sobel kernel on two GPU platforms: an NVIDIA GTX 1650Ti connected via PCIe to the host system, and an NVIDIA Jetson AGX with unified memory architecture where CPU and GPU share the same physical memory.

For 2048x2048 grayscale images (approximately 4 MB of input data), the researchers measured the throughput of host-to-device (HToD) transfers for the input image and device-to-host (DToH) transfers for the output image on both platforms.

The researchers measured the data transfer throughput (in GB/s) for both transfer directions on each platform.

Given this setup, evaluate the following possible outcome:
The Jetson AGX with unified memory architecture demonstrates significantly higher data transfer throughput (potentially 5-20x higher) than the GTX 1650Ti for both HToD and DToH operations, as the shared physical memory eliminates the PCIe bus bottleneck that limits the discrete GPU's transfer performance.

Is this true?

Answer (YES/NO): NO